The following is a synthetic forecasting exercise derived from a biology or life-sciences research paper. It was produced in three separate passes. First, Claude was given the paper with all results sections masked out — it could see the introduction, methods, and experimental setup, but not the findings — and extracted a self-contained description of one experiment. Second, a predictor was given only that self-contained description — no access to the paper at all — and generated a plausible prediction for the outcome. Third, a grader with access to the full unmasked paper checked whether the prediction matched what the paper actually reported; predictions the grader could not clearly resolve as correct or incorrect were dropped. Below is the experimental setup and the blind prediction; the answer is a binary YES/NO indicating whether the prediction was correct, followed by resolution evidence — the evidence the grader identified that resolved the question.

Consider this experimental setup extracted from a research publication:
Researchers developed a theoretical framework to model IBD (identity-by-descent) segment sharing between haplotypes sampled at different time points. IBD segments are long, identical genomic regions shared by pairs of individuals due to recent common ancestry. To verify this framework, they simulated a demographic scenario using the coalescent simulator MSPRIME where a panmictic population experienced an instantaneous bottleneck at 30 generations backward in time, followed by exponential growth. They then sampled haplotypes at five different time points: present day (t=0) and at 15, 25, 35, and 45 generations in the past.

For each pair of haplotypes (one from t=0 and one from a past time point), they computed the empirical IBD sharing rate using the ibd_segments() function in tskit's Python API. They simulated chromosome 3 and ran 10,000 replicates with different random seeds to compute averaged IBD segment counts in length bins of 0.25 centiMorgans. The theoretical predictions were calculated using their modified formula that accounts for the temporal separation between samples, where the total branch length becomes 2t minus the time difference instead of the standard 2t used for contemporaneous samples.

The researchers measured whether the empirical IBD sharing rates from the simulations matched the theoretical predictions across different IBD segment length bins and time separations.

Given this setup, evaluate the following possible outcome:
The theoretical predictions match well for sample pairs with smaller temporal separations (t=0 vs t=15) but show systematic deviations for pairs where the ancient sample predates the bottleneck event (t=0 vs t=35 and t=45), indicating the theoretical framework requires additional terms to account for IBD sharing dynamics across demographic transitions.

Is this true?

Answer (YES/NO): NO